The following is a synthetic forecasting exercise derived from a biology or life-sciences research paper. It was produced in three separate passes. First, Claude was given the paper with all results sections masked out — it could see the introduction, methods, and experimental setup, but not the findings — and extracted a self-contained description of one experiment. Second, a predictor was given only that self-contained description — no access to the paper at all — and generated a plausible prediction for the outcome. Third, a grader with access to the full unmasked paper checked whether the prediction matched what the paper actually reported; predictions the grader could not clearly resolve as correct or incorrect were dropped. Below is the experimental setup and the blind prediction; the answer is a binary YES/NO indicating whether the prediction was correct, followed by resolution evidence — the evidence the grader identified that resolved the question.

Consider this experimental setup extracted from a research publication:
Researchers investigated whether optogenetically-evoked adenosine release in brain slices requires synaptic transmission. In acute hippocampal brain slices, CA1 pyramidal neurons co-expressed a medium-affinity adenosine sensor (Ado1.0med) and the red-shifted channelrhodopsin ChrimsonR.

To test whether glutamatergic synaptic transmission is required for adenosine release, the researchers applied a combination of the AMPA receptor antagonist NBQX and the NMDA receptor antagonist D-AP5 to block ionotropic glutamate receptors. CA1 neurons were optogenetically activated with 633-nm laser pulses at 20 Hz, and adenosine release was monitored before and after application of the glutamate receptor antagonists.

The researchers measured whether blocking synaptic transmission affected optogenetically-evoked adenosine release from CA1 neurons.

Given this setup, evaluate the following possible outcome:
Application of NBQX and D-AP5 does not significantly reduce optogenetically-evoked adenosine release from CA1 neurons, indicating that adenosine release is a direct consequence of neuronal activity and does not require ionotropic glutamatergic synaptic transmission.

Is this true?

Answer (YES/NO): YES